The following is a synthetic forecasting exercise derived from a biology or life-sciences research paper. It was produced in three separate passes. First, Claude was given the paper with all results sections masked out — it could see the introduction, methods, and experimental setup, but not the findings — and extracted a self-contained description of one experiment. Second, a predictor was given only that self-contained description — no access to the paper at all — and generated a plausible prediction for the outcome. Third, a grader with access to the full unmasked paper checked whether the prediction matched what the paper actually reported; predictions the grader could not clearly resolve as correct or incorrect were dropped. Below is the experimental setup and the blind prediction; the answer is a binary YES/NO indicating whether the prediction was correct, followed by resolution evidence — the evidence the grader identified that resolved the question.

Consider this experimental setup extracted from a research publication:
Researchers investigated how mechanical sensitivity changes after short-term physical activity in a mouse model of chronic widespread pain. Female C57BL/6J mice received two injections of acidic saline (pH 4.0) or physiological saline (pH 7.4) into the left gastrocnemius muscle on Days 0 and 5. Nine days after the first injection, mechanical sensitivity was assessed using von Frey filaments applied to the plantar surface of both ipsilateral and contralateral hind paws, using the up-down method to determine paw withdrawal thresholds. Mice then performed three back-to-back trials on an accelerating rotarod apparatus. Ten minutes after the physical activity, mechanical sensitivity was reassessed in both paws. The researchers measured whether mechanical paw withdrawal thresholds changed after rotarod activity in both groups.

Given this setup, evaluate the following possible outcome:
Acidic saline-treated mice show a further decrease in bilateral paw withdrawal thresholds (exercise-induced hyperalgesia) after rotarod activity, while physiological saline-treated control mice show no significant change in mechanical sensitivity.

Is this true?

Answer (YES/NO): NO